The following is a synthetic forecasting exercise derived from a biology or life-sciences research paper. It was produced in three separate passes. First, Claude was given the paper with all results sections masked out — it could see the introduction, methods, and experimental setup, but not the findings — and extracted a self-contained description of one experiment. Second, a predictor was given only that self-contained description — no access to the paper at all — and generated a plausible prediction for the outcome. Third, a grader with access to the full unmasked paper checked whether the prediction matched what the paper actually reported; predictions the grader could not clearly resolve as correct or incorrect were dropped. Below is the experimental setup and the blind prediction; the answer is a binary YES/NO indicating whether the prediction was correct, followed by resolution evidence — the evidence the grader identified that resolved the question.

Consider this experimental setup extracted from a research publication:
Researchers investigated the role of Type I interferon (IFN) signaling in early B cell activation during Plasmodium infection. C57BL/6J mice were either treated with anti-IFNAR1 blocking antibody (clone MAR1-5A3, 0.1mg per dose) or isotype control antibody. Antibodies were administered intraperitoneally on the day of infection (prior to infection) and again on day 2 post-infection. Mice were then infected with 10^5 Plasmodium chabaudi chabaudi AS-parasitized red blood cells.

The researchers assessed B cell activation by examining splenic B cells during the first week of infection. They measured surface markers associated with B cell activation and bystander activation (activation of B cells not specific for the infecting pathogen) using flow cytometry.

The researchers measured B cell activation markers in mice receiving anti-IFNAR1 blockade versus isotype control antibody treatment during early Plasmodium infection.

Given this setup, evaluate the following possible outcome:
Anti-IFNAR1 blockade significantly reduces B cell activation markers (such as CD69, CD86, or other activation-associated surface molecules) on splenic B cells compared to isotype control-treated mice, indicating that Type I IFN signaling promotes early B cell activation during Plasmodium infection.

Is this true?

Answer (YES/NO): NO